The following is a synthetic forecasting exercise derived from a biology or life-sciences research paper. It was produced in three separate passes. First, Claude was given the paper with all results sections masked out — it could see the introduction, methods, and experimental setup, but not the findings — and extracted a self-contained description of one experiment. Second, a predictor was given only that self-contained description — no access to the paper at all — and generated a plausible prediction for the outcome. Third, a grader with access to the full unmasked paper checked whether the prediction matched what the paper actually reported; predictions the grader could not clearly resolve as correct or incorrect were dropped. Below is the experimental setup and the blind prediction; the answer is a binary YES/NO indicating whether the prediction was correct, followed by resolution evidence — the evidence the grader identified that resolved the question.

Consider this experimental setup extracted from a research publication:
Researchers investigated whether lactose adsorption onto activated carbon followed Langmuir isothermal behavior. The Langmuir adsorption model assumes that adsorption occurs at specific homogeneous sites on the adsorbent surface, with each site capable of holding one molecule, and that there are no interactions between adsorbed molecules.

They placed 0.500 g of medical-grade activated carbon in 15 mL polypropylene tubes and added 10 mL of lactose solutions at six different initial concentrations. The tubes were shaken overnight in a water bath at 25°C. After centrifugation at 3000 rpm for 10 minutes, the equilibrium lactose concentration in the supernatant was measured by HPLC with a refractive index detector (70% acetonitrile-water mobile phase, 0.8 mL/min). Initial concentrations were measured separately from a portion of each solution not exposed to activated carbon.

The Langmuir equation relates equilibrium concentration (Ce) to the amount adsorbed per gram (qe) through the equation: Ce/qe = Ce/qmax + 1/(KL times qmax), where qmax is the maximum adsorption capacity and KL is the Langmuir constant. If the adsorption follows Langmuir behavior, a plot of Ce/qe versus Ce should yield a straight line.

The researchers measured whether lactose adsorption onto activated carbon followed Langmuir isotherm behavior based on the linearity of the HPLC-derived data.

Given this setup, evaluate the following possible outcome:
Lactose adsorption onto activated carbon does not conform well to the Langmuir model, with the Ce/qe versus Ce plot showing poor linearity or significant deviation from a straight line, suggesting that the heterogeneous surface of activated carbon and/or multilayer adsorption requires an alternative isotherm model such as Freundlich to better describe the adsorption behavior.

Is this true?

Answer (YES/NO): NO